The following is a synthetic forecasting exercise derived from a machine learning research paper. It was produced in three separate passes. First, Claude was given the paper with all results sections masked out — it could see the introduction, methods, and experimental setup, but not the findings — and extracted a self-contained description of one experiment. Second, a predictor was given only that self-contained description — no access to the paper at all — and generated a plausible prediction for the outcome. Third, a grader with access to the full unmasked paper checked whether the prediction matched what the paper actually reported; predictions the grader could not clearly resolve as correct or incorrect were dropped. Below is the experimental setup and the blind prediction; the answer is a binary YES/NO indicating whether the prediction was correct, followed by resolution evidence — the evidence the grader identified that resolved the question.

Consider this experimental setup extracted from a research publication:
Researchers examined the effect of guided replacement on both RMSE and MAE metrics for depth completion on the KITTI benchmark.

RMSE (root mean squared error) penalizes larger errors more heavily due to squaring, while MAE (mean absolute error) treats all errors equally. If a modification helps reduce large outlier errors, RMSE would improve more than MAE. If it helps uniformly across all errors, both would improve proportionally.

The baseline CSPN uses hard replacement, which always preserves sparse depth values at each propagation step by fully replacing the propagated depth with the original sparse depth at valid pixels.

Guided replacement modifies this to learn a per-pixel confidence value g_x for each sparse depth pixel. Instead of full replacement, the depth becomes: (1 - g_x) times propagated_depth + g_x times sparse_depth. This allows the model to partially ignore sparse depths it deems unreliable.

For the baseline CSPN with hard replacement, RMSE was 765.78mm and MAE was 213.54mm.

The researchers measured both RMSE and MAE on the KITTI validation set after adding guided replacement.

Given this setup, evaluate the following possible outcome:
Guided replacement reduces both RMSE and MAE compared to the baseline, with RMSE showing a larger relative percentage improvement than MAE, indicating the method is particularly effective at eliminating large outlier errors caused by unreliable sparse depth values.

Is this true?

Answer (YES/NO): NO